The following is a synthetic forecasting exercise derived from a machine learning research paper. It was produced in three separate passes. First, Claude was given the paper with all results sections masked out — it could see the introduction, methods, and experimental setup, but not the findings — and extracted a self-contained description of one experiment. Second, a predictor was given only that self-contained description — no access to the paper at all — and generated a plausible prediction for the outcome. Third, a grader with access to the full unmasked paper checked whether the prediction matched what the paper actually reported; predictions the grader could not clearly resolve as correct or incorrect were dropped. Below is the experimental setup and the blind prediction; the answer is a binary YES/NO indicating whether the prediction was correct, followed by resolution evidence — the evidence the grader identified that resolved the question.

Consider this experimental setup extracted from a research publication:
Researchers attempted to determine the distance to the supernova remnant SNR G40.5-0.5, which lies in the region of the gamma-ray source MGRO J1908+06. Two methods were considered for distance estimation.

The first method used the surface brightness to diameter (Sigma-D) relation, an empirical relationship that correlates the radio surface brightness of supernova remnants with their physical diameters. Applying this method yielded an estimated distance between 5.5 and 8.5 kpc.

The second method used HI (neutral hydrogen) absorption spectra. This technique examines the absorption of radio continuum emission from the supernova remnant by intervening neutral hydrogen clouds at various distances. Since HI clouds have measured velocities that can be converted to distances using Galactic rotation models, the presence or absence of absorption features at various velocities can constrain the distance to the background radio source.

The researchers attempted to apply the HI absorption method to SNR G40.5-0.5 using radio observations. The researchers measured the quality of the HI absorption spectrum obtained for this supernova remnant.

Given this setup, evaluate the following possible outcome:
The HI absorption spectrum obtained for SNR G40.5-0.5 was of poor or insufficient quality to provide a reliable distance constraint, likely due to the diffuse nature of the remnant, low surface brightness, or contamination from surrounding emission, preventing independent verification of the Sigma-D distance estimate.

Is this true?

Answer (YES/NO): YES